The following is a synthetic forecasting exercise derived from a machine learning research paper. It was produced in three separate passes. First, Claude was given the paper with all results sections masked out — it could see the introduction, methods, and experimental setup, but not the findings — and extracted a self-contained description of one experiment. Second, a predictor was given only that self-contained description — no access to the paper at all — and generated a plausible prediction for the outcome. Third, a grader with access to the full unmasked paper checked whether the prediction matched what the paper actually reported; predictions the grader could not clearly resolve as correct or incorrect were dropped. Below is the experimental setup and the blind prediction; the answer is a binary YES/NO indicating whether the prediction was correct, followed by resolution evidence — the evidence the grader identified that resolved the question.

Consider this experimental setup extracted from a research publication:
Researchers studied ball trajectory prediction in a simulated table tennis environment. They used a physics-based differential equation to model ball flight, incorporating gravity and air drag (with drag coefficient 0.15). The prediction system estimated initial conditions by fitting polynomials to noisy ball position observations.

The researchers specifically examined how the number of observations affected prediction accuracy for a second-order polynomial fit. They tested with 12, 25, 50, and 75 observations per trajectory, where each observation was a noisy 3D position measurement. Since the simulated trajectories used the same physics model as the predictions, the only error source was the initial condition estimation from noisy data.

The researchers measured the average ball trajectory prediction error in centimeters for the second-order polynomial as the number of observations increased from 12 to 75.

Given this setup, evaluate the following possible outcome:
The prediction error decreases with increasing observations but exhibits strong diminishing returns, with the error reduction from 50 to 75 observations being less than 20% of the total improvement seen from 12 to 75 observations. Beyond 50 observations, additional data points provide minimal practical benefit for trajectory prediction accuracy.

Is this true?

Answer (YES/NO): NO